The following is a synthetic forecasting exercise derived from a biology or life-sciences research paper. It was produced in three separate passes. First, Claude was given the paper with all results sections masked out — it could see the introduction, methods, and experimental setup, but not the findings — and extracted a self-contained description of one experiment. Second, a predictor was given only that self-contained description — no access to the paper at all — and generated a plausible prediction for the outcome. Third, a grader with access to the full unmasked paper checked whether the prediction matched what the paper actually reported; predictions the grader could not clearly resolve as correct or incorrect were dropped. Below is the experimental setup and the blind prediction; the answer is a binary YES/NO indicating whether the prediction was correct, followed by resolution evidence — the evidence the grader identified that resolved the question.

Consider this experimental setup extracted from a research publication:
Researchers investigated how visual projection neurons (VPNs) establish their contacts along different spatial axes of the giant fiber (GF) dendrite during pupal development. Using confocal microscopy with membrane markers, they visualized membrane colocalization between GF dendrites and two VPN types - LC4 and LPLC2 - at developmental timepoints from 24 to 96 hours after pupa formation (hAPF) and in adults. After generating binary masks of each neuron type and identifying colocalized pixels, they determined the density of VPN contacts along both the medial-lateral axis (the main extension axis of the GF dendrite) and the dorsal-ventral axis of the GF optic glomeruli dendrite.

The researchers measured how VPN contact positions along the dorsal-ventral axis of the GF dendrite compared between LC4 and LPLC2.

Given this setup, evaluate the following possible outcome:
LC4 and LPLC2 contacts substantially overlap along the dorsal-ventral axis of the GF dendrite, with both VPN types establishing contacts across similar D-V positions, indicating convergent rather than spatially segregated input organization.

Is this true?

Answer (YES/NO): NO